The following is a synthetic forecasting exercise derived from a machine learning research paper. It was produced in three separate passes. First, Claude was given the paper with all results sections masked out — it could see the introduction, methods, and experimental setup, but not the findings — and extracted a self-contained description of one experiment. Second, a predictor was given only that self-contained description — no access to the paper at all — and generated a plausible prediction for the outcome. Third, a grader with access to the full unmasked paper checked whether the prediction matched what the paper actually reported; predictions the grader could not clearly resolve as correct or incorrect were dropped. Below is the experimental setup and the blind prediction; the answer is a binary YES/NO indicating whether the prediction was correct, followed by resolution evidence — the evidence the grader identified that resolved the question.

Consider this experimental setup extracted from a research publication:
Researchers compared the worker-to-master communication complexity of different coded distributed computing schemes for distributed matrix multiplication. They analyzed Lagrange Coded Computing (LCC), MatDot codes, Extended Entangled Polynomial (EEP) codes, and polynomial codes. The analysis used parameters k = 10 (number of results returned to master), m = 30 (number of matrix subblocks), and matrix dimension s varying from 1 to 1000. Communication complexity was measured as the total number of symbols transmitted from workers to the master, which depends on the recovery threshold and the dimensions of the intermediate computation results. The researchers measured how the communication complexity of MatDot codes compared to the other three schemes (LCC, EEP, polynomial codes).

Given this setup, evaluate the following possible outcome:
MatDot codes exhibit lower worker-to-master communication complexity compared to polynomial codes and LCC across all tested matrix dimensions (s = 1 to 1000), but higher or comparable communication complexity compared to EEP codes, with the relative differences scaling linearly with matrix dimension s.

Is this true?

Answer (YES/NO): NO